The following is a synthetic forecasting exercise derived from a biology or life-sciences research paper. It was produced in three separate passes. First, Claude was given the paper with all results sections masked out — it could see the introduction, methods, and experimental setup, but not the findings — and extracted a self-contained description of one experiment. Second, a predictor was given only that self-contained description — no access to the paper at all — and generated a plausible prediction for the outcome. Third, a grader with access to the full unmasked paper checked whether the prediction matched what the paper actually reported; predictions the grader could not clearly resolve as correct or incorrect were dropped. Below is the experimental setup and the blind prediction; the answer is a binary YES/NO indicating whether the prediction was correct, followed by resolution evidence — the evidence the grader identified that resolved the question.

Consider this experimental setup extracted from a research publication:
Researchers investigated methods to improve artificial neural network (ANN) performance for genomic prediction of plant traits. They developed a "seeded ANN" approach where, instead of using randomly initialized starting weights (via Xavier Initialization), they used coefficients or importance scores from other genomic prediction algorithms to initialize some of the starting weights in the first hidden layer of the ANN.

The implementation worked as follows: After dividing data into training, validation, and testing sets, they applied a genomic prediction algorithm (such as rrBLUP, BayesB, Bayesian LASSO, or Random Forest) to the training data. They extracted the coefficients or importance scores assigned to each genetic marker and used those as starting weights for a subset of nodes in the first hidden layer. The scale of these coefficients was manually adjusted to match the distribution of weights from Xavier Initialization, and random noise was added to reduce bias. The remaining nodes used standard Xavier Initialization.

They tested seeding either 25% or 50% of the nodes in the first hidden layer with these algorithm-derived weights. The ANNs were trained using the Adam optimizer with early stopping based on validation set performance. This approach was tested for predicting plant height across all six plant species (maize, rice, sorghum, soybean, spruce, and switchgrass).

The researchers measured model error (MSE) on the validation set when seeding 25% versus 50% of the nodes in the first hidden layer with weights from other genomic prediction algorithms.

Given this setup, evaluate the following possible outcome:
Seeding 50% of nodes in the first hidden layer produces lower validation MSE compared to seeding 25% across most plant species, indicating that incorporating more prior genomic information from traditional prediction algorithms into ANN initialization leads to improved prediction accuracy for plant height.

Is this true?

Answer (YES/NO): NO